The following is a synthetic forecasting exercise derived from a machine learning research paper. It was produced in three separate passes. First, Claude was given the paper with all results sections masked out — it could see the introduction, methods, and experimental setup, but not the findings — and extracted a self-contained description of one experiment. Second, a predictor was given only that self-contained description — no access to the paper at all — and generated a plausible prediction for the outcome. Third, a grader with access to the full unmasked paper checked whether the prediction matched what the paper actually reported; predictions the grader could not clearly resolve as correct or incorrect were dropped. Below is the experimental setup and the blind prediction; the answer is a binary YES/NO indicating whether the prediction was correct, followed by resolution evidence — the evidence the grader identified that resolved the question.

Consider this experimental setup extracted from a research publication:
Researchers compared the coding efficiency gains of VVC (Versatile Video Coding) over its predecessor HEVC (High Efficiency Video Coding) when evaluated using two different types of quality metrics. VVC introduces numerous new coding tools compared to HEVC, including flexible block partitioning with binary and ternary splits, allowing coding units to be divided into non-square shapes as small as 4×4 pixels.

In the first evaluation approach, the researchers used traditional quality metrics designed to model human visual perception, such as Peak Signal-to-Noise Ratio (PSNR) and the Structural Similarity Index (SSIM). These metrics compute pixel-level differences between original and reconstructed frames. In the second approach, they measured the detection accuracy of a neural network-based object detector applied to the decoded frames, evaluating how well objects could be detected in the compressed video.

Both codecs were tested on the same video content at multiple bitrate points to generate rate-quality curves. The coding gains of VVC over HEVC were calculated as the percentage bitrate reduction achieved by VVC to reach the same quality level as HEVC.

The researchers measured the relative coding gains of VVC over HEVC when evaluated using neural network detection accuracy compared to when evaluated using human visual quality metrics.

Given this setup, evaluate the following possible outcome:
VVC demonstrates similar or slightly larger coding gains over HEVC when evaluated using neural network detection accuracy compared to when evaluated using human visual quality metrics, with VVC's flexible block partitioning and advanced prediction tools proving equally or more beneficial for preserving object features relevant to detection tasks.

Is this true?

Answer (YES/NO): NO